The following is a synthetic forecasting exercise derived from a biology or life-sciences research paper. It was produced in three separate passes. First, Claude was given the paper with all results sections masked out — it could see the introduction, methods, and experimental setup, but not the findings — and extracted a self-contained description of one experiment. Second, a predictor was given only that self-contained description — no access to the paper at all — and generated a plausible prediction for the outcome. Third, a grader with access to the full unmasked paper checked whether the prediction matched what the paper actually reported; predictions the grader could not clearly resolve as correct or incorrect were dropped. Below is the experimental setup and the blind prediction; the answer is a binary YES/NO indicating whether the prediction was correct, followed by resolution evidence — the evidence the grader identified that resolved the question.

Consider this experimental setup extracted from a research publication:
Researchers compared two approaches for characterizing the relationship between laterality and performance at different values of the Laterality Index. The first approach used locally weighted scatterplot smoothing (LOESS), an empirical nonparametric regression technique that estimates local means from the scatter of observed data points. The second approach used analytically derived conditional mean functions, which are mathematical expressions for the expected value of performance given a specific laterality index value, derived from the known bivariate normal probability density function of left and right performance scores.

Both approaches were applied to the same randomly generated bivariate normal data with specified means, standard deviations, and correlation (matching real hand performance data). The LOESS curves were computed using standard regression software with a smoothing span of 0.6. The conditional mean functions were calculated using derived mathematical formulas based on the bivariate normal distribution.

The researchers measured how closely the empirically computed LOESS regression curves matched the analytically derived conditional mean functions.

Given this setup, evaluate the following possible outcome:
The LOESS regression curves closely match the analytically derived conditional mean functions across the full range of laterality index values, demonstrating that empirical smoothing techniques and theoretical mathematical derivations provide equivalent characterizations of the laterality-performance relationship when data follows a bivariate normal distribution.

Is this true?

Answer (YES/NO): YES